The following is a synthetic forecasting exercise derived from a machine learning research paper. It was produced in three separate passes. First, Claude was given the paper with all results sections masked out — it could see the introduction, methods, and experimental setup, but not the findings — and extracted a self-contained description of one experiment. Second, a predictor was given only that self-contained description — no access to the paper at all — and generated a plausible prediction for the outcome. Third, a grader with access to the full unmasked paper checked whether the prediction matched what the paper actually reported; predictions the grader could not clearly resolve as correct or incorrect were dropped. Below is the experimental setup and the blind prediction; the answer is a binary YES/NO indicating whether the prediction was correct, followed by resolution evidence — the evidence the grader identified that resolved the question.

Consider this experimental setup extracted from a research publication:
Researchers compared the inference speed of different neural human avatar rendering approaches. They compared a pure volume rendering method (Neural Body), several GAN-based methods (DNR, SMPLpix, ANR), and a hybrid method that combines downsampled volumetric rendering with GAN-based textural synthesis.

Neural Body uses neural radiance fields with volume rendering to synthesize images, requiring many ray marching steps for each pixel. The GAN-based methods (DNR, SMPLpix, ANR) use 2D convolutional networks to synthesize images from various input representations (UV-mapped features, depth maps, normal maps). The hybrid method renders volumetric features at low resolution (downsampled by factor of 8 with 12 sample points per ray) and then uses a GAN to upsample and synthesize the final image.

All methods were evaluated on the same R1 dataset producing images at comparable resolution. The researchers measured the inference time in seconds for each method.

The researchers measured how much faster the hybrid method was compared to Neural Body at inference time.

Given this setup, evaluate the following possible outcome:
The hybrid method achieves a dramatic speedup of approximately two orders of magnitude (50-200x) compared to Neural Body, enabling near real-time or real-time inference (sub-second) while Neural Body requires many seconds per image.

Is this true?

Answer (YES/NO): YES